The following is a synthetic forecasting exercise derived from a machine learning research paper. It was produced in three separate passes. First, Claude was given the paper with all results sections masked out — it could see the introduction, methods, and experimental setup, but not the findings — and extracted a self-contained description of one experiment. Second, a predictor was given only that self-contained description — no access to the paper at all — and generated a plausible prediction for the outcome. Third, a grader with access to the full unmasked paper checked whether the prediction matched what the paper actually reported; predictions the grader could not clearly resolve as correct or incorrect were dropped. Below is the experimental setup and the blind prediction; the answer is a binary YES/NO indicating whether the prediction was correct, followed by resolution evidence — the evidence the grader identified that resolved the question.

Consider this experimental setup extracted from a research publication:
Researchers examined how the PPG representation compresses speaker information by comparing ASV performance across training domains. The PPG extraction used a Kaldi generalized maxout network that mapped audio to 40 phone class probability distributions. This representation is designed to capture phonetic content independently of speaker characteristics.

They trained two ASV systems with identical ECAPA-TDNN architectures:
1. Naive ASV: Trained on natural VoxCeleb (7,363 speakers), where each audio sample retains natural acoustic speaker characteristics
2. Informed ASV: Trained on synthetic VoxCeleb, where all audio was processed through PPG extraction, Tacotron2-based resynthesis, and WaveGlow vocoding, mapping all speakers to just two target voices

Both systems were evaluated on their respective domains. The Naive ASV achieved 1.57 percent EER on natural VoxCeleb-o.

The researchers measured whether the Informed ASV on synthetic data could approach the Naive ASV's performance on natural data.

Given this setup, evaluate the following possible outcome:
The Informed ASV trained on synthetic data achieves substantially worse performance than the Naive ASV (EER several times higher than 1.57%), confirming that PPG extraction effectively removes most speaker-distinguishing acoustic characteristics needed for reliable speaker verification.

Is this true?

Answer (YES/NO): YES